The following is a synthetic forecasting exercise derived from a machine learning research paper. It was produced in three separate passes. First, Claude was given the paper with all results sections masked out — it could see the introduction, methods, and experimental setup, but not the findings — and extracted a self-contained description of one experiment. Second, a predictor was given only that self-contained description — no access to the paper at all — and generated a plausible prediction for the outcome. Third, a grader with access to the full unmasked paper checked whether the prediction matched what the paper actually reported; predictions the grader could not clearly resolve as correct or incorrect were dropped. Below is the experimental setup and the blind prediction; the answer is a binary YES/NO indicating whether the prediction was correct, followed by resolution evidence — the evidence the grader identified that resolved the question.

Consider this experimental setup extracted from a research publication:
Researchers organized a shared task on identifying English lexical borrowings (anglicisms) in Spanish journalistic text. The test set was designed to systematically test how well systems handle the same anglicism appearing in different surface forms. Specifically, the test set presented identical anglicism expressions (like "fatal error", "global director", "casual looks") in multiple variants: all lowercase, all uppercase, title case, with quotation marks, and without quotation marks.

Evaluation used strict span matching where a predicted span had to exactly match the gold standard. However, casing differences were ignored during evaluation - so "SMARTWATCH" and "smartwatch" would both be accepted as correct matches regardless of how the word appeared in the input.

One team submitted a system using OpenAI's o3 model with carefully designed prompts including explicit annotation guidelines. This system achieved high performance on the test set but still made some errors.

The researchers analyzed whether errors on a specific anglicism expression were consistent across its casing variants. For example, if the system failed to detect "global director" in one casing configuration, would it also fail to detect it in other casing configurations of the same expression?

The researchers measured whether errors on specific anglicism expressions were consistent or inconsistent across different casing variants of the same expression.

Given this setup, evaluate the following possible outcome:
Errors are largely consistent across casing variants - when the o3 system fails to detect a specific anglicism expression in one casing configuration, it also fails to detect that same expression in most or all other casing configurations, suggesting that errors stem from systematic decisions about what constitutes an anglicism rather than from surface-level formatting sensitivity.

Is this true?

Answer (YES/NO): YES